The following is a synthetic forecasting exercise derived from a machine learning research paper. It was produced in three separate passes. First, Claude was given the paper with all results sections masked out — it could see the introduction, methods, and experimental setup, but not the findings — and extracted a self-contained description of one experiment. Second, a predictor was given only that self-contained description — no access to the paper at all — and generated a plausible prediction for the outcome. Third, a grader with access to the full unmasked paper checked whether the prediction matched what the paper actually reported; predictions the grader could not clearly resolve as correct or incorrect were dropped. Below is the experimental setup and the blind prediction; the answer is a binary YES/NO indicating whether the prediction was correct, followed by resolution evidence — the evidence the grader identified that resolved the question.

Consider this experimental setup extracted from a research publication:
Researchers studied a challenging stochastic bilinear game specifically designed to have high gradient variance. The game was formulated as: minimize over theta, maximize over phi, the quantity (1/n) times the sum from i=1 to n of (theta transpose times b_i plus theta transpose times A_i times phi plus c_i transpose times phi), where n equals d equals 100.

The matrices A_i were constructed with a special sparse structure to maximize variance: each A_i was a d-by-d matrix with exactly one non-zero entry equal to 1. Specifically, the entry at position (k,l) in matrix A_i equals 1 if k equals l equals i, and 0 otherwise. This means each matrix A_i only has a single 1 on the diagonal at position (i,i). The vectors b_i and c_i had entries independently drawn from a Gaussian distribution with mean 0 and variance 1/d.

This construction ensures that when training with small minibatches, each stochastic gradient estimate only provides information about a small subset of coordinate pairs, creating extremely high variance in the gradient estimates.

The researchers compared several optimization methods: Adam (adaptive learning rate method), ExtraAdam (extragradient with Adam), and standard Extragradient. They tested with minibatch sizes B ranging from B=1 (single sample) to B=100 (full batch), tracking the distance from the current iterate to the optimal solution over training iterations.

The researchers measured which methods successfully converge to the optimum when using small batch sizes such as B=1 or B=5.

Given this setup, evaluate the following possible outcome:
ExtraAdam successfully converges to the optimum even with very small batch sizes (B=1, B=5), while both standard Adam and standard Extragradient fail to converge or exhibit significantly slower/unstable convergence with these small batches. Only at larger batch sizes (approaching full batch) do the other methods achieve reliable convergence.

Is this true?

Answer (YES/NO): NO